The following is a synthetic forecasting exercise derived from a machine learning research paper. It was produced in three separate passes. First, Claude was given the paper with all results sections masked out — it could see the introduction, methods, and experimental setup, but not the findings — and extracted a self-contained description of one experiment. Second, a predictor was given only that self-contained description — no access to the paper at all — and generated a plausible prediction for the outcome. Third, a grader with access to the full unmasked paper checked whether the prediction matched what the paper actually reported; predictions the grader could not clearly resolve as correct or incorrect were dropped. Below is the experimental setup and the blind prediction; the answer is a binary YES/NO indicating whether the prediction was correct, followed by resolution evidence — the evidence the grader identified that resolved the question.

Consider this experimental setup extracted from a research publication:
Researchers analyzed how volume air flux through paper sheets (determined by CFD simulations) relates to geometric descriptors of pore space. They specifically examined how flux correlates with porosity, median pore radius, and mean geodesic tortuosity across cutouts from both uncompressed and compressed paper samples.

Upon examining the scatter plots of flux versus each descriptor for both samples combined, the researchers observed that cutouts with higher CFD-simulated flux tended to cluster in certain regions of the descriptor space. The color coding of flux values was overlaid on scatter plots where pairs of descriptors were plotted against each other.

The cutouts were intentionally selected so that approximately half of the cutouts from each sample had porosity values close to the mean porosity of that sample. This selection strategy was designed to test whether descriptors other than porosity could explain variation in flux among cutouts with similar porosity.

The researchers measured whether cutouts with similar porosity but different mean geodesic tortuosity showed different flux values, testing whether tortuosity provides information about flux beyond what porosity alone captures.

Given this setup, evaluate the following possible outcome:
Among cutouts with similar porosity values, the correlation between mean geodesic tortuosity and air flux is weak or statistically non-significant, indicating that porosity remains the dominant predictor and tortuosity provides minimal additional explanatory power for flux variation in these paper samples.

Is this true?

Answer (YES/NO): NO